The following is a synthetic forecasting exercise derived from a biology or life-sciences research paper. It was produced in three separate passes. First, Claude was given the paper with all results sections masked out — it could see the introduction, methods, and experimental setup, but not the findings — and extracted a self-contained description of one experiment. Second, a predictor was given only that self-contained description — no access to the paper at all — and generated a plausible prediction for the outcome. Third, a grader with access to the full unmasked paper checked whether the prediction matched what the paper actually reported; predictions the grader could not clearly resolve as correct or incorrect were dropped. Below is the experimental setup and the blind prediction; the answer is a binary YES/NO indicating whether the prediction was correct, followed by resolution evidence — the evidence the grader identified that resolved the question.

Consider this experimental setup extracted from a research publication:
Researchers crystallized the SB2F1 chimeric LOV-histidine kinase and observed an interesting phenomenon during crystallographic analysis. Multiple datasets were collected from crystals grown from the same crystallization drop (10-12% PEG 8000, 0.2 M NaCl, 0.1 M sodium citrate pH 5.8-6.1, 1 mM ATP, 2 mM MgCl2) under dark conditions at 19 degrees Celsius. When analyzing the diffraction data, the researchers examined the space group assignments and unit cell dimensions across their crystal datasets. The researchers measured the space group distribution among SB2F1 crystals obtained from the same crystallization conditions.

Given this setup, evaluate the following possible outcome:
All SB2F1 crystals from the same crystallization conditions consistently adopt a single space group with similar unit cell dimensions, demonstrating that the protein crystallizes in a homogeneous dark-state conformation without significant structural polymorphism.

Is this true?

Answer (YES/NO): NO